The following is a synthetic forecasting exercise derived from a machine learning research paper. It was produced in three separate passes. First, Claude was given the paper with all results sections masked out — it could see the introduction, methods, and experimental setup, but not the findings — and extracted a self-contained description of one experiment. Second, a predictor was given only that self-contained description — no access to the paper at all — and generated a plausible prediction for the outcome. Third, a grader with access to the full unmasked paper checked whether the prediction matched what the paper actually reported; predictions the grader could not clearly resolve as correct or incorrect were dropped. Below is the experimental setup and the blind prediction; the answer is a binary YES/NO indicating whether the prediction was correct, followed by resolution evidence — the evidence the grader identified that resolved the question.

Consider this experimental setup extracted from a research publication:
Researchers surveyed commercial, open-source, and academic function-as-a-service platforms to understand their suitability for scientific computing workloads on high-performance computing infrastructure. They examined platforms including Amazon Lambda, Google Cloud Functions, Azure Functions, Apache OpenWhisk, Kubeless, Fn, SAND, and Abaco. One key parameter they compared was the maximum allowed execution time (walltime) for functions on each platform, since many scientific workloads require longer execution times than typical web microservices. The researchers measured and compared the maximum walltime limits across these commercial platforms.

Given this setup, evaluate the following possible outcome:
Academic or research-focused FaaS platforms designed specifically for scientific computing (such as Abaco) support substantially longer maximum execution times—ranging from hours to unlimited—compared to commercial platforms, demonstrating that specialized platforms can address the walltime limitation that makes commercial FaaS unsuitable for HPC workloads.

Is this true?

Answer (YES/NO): NO